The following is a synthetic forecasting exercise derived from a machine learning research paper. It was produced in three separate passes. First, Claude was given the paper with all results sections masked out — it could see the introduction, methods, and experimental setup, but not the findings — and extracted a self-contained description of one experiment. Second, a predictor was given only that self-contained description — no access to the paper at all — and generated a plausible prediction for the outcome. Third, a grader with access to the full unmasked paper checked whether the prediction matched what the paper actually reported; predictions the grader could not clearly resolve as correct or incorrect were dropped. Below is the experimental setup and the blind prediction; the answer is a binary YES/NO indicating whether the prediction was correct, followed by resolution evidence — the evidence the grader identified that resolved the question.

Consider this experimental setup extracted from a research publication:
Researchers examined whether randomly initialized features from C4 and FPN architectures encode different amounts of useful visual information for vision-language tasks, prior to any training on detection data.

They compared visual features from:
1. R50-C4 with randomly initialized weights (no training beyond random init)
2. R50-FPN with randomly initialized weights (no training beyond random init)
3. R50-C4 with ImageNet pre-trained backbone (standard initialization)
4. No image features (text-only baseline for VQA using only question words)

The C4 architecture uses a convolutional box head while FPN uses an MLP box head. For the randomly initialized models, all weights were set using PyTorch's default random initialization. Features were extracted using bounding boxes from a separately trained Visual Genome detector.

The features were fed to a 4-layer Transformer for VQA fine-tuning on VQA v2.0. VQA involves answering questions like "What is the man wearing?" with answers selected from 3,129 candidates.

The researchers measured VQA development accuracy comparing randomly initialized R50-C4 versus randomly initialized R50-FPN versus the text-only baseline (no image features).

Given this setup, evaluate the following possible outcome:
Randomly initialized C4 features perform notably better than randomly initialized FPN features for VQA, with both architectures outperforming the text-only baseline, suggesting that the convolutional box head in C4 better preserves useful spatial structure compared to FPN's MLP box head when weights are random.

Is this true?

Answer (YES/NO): YES